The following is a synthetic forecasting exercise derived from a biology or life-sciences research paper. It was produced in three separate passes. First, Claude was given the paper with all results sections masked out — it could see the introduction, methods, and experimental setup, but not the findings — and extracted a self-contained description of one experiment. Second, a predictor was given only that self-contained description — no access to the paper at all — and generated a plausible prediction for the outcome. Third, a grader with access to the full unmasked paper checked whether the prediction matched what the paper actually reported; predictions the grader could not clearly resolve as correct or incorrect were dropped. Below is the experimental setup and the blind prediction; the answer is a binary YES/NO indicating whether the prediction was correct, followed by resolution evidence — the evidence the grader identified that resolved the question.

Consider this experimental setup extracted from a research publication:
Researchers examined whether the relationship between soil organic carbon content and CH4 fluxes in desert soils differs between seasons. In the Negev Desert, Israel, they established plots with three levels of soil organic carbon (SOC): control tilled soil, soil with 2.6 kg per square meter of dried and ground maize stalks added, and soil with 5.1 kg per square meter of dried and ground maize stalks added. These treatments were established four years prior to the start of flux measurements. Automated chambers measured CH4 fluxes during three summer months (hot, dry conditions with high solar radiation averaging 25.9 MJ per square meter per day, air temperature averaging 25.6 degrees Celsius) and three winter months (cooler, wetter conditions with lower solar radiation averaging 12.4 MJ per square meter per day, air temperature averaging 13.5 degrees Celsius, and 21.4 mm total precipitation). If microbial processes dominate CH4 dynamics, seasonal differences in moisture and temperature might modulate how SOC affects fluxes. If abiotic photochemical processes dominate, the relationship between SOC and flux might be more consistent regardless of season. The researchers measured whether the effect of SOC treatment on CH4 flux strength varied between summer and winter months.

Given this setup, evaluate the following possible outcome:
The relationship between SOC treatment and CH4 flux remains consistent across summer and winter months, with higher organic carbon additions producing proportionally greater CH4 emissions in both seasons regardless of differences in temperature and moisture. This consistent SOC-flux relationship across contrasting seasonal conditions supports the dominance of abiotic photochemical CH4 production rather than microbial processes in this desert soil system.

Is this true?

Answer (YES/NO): YES